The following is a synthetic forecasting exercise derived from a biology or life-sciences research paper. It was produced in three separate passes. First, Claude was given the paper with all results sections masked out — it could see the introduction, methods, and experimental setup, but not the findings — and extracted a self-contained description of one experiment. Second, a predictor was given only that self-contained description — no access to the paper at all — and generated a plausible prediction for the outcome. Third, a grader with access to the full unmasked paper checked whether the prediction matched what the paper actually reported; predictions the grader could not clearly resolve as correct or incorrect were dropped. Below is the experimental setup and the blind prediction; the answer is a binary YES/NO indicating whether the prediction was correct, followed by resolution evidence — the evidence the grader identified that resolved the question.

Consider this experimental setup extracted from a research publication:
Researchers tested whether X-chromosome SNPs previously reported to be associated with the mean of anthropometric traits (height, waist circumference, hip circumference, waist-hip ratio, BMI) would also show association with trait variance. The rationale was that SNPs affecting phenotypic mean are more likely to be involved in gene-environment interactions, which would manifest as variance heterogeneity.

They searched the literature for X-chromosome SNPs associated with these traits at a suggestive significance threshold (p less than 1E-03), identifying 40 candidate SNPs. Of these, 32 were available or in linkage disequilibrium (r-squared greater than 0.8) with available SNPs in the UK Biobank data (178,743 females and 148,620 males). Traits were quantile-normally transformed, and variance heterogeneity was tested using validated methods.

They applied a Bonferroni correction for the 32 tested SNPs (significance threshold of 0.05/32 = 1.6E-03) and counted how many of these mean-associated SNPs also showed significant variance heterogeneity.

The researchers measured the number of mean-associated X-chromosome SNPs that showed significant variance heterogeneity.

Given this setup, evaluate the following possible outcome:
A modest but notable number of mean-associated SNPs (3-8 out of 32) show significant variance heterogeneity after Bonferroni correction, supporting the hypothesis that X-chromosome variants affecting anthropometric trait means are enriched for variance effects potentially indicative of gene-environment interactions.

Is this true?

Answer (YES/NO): YES